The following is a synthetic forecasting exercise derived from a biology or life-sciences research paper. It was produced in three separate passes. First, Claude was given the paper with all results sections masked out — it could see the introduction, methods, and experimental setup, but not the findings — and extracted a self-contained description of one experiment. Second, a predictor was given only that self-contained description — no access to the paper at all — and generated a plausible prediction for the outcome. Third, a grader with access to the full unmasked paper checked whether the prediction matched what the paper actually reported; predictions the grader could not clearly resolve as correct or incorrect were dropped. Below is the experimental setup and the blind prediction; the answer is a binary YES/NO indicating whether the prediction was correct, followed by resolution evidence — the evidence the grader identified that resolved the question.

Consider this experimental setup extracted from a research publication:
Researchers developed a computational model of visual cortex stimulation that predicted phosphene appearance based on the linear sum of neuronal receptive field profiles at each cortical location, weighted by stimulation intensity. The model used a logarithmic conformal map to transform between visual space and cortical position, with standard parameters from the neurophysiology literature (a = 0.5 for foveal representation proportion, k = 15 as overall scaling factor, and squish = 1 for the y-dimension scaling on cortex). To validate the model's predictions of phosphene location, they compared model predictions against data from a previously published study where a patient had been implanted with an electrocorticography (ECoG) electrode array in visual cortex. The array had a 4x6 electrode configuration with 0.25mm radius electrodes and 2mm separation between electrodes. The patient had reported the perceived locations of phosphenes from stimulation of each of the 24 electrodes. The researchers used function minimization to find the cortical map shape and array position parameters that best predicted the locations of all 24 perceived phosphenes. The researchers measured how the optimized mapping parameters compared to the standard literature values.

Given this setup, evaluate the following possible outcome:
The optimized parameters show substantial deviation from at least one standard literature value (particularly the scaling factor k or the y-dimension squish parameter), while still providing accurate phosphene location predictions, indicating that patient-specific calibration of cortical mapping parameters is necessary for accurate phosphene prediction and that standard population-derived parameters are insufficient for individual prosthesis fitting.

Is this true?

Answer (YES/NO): NO